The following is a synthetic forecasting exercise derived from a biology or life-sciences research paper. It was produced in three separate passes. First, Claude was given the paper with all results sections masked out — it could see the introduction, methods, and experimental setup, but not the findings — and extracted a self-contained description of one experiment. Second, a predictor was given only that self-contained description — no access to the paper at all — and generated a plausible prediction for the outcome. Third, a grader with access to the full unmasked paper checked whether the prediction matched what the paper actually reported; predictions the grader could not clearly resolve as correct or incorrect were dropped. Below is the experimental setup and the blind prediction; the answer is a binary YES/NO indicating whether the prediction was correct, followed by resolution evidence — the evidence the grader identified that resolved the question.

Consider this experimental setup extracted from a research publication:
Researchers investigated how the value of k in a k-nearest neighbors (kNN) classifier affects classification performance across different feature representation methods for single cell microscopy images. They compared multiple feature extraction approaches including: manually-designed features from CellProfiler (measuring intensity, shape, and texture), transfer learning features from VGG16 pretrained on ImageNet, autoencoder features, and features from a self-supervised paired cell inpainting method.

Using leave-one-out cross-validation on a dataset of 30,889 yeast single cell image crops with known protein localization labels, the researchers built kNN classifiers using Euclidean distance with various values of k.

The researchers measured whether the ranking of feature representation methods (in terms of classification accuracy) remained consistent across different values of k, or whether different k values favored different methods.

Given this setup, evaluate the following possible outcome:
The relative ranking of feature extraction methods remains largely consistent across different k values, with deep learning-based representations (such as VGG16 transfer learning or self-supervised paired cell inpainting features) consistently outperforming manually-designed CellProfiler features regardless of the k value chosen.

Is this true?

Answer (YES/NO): YES